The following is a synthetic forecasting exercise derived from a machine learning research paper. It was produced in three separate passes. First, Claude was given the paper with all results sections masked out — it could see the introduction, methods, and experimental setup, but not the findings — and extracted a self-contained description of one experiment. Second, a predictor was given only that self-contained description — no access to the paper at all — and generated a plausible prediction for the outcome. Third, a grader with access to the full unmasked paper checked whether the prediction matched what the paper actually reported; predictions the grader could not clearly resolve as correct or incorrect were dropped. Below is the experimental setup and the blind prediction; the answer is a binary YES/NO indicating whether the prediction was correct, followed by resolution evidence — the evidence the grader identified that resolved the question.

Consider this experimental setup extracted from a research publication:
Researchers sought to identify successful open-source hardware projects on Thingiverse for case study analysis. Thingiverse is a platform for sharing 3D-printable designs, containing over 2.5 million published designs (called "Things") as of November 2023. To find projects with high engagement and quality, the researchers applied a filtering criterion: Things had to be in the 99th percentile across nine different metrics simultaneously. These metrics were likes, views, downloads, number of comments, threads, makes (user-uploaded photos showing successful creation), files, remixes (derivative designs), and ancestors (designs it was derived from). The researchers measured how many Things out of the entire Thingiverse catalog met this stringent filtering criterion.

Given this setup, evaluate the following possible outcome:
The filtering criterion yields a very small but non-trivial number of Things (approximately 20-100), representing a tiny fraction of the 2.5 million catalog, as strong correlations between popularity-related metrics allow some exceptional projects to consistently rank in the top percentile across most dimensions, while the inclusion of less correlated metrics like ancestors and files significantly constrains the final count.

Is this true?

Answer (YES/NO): YES